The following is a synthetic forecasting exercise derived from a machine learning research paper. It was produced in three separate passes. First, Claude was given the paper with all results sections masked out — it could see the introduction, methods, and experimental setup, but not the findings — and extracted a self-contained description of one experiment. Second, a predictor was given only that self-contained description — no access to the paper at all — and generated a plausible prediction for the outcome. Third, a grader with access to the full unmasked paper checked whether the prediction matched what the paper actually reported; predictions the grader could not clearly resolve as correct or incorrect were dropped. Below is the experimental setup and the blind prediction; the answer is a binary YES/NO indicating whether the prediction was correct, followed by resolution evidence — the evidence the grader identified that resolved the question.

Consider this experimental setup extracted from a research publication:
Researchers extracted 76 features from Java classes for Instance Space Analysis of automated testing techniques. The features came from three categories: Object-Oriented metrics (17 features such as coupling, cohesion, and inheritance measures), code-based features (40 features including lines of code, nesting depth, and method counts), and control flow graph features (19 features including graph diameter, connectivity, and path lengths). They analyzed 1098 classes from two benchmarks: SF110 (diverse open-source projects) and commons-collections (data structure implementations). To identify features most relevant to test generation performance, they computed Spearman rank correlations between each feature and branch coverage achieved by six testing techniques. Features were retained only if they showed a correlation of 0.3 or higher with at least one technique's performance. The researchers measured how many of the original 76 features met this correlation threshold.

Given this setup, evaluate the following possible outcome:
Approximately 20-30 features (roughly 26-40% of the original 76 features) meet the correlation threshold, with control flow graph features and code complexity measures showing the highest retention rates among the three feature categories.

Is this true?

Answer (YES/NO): NO